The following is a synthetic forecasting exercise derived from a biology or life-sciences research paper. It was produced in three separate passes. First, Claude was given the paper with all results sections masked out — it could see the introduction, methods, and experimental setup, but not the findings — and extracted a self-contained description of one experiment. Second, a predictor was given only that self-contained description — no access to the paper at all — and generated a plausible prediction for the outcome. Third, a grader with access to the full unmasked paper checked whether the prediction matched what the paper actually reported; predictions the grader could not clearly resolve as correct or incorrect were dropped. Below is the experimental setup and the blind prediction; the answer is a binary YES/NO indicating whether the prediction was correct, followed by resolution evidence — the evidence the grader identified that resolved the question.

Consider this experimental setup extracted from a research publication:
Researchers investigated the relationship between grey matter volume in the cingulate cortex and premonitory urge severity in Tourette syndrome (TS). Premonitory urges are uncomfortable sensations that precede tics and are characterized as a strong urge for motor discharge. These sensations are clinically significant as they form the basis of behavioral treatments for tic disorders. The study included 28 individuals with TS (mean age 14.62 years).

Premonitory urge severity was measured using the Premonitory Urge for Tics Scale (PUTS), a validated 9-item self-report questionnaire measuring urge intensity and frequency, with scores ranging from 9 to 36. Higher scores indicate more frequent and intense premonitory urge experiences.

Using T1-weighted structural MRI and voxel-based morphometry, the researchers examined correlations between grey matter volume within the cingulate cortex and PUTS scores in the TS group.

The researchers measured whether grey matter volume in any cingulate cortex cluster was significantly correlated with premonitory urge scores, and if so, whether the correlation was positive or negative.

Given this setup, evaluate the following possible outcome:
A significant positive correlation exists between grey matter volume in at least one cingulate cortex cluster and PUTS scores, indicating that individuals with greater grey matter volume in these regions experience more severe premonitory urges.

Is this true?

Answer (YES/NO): YES